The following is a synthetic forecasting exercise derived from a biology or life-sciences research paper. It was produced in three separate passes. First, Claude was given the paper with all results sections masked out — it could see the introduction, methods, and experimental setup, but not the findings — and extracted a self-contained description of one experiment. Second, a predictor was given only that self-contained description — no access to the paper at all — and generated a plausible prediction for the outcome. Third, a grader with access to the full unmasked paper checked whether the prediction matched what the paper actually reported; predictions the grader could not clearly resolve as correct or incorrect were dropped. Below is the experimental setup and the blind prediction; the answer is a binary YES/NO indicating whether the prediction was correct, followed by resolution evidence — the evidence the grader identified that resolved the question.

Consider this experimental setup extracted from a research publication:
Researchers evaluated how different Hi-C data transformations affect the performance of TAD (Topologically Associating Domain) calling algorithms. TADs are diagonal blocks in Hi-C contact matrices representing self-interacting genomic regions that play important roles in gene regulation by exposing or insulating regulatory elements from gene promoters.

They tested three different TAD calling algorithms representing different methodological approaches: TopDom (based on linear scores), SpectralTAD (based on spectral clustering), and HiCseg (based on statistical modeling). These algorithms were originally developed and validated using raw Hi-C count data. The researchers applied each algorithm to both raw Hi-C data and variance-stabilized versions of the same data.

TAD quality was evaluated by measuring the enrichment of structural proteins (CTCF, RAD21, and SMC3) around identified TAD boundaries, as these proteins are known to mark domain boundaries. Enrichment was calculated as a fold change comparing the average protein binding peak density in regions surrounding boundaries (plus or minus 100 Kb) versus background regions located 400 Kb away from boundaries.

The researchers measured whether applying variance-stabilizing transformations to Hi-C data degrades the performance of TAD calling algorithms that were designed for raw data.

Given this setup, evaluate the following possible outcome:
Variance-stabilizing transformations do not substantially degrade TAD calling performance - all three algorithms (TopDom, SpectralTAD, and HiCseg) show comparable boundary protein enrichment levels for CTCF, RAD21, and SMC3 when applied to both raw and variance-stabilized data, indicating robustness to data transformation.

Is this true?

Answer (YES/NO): NO